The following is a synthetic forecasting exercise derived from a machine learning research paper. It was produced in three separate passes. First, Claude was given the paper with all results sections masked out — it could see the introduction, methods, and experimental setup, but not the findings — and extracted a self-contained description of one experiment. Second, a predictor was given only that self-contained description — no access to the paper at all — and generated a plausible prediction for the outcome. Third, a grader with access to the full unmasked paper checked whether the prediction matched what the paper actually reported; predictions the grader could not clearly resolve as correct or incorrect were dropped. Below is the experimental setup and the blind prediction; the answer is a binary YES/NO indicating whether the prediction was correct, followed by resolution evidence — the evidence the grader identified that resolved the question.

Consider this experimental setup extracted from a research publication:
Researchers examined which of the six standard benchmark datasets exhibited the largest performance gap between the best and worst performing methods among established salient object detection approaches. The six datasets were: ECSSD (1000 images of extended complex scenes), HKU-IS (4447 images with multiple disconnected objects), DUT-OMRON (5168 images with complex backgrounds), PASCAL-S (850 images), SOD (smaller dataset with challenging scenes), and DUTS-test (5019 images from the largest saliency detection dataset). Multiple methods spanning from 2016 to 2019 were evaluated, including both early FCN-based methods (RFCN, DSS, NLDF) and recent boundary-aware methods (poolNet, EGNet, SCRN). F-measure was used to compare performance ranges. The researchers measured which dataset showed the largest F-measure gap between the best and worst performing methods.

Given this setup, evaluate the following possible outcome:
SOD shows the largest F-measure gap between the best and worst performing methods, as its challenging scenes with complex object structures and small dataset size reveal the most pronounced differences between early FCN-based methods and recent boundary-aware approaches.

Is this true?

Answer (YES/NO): NO